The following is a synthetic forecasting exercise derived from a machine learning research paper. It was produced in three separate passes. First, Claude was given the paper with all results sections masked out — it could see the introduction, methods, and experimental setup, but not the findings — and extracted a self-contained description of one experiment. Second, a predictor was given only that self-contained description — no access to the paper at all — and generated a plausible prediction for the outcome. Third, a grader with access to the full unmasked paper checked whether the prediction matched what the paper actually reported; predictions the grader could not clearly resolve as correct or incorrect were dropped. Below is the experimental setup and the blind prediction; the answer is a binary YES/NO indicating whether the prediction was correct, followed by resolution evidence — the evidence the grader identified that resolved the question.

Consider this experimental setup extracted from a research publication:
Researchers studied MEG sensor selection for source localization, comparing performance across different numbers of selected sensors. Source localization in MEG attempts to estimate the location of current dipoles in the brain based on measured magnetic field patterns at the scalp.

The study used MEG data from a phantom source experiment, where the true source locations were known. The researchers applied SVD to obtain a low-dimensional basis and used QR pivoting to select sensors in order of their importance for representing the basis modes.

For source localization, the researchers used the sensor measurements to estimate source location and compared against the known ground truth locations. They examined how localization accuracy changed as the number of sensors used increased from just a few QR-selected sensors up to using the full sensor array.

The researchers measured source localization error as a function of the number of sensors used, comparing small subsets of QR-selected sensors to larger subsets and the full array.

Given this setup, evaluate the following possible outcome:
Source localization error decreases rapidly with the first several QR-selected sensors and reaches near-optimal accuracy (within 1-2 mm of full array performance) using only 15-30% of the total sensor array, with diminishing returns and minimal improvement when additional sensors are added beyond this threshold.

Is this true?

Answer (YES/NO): NO